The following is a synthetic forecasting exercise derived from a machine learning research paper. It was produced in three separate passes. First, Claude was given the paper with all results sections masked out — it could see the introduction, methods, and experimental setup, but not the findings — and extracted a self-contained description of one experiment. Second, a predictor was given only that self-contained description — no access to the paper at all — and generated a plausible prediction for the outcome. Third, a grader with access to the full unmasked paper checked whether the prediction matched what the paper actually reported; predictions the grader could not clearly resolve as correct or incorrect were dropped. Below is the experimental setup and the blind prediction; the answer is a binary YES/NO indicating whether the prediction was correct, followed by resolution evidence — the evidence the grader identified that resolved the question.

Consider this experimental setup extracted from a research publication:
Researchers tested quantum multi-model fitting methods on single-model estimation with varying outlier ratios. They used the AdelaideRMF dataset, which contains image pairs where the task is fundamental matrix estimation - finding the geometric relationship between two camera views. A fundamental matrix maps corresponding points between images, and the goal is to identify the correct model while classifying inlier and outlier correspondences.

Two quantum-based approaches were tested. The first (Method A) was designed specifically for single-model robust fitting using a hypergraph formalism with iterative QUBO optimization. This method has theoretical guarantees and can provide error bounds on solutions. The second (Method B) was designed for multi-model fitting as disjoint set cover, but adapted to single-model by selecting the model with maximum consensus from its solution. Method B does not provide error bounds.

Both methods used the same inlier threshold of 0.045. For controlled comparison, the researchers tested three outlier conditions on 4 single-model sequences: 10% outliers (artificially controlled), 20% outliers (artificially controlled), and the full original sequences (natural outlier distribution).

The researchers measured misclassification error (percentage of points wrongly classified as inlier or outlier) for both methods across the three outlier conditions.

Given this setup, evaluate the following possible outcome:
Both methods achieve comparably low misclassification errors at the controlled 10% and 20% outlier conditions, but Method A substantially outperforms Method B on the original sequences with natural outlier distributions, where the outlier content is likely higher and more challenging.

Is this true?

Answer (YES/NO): NO